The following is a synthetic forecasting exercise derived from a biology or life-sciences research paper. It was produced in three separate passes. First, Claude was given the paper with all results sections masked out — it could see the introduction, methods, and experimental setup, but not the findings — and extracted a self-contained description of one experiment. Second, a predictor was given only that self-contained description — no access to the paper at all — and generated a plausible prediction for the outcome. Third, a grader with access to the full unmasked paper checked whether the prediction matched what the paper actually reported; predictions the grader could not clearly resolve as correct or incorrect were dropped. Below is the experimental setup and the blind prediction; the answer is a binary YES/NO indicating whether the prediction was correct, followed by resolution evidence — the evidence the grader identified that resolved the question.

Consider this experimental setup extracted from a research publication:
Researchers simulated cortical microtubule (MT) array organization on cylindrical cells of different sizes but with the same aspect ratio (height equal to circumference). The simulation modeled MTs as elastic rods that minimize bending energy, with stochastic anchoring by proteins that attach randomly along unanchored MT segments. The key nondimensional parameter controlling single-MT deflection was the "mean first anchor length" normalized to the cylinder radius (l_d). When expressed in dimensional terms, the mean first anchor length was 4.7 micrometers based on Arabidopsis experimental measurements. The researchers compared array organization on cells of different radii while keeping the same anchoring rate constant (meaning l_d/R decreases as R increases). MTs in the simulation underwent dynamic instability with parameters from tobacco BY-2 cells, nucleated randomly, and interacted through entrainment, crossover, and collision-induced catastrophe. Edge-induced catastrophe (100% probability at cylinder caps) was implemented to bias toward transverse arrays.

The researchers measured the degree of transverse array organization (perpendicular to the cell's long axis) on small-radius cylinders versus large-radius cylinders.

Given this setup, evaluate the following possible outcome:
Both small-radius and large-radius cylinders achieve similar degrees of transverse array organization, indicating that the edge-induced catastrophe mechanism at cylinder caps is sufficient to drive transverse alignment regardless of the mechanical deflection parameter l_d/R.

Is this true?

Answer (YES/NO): NO